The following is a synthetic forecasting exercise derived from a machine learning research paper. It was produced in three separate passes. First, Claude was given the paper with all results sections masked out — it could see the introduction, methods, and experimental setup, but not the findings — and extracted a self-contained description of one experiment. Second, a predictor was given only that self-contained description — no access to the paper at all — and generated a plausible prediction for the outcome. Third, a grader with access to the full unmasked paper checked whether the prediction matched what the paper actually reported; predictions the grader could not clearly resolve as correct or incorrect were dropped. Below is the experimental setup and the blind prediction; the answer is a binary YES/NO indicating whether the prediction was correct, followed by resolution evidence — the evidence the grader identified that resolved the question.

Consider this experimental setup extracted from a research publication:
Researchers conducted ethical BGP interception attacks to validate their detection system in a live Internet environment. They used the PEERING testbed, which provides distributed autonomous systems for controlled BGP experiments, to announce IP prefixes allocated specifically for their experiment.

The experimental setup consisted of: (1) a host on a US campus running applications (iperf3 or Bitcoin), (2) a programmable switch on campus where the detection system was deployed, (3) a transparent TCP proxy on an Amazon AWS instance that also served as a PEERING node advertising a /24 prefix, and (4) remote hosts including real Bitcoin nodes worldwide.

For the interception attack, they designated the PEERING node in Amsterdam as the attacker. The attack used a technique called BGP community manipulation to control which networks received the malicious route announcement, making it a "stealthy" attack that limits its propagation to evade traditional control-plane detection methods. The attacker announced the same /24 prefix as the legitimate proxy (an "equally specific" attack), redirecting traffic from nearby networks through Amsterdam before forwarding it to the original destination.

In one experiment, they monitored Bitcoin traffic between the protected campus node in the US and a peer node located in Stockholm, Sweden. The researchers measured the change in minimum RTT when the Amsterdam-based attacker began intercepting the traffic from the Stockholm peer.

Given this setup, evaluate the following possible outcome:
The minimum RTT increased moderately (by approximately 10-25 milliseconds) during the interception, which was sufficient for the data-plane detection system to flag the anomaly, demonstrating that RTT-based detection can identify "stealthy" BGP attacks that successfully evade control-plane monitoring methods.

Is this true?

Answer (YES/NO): YES